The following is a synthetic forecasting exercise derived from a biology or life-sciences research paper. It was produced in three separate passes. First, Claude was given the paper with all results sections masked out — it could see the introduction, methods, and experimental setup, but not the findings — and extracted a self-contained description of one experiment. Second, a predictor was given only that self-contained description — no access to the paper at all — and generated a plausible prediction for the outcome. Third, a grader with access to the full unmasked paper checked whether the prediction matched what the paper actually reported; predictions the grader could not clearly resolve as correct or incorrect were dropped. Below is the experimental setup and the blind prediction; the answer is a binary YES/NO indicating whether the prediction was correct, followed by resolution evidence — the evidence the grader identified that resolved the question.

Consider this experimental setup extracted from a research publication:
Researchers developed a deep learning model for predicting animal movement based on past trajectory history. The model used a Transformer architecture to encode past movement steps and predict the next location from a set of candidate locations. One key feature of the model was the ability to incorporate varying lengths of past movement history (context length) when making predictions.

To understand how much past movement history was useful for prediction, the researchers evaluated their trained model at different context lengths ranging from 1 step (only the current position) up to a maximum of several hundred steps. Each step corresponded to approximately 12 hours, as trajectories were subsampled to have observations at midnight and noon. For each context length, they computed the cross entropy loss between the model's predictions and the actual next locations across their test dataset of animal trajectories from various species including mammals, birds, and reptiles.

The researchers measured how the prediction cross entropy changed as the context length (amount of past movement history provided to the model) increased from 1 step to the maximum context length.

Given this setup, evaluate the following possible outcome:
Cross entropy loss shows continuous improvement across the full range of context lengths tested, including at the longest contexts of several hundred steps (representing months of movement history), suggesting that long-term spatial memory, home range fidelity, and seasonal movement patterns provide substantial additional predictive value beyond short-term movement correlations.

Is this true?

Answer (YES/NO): NO